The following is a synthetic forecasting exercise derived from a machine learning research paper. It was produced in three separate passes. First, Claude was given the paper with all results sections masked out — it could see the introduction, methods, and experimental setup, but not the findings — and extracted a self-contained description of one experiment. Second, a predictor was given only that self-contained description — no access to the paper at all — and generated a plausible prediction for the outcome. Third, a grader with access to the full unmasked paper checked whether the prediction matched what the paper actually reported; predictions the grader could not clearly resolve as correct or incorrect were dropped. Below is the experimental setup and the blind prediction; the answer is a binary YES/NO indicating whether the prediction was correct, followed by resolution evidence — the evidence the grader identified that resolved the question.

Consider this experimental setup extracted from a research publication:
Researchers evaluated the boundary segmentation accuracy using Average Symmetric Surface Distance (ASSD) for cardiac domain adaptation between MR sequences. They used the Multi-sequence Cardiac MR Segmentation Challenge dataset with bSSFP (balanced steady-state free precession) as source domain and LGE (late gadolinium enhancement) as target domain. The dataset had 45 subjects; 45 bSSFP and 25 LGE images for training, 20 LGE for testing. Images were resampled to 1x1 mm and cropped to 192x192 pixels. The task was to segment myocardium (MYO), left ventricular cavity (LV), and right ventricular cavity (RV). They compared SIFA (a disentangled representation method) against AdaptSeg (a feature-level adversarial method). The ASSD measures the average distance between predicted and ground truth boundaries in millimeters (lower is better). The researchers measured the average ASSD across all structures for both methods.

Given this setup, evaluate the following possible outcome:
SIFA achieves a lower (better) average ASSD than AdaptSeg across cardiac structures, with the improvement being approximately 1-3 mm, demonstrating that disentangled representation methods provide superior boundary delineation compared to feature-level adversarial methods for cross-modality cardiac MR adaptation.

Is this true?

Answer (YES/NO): NO